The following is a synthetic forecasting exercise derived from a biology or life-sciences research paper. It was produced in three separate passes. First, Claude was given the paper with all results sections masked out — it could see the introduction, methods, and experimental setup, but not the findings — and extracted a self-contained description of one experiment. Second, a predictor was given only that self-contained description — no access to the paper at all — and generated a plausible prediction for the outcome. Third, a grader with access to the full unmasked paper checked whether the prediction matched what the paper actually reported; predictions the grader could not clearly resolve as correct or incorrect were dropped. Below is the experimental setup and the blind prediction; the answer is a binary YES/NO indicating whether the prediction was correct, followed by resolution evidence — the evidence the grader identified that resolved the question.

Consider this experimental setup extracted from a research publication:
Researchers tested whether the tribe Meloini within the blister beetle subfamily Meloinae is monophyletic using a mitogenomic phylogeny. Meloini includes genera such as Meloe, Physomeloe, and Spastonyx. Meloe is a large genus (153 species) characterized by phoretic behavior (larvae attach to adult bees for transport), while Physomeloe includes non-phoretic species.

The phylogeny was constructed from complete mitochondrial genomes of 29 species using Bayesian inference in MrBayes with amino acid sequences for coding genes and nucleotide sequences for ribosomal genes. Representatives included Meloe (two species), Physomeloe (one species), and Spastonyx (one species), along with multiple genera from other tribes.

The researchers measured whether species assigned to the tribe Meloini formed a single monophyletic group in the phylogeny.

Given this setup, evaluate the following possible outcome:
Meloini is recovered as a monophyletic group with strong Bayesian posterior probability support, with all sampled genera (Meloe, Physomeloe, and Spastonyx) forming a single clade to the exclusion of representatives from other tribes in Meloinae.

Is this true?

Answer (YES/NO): NO